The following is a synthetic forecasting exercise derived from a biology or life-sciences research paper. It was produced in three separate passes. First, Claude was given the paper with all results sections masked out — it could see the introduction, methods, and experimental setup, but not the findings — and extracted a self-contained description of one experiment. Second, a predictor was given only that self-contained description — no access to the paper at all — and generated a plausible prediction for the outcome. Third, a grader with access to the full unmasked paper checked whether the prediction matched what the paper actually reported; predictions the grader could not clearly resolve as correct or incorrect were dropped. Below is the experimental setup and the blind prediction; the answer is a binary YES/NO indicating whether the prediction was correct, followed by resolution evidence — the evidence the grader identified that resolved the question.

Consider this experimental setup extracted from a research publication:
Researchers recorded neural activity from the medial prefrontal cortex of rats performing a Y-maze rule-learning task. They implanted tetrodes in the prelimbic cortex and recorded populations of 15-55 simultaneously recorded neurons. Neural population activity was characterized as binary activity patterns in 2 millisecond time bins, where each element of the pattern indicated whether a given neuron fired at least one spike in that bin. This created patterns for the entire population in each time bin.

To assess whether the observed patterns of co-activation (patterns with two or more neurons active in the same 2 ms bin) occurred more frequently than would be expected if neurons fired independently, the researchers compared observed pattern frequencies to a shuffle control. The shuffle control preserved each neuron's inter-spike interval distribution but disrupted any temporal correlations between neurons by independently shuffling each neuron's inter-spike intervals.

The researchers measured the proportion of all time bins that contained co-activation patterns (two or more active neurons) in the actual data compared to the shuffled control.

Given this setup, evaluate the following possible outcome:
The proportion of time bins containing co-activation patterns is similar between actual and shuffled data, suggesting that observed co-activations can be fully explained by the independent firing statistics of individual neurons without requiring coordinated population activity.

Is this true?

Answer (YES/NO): NO